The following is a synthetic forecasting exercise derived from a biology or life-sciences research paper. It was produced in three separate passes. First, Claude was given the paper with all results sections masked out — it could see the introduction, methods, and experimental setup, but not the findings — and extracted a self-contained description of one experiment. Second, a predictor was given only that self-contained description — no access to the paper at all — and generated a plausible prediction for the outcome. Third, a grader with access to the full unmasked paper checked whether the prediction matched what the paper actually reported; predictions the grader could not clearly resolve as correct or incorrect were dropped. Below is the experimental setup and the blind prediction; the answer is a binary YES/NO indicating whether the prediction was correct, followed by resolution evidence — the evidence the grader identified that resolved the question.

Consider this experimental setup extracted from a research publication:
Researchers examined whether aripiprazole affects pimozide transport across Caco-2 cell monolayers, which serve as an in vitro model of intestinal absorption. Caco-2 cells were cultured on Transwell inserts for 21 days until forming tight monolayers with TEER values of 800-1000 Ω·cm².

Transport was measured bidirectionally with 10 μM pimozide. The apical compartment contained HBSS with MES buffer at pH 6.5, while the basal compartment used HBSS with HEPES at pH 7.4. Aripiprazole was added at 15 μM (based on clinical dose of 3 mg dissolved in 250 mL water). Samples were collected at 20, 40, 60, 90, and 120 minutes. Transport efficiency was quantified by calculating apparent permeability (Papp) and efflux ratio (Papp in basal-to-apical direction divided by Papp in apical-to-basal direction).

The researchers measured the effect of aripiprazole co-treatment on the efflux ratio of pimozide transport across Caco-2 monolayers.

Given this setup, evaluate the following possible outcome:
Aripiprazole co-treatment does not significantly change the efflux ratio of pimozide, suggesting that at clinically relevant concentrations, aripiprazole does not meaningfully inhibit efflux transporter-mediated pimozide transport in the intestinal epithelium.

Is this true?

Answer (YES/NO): NO